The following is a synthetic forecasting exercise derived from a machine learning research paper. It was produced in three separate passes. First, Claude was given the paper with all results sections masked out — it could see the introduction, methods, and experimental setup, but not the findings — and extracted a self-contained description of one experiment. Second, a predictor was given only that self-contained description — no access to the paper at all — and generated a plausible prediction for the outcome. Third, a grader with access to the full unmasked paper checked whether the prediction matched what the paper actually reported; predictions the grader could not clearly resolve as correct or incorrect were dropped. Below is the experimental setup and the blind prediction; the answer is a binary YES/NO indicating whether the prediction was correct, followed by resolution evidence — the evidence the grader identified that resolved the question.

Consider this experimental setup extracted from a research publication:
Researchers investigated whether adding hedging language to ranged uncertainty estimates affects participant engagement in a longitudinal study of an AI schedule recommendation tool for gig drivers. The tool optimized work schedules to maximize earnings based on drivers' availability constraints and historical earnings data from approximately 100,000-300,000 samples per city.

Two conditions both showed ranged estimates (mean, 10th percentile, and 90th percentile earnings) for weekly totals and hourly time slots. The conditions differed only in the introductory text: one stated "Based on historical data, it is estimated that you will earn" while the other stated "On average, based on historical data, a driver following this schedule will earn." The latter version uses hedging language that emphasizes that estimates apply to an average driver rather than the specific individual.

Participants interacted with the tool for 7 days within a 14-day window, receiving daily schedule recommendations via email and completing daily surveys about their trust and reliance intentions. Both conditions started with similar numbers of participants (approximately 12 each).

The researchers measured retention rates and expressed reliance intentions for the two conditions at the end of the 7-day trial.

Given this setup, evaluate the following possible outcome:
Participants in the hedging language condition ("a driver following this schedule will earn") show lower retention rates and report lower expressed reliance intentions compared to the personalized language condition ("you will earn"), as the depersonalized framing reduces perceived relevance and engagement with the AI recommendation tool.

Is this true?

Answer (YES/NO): NO